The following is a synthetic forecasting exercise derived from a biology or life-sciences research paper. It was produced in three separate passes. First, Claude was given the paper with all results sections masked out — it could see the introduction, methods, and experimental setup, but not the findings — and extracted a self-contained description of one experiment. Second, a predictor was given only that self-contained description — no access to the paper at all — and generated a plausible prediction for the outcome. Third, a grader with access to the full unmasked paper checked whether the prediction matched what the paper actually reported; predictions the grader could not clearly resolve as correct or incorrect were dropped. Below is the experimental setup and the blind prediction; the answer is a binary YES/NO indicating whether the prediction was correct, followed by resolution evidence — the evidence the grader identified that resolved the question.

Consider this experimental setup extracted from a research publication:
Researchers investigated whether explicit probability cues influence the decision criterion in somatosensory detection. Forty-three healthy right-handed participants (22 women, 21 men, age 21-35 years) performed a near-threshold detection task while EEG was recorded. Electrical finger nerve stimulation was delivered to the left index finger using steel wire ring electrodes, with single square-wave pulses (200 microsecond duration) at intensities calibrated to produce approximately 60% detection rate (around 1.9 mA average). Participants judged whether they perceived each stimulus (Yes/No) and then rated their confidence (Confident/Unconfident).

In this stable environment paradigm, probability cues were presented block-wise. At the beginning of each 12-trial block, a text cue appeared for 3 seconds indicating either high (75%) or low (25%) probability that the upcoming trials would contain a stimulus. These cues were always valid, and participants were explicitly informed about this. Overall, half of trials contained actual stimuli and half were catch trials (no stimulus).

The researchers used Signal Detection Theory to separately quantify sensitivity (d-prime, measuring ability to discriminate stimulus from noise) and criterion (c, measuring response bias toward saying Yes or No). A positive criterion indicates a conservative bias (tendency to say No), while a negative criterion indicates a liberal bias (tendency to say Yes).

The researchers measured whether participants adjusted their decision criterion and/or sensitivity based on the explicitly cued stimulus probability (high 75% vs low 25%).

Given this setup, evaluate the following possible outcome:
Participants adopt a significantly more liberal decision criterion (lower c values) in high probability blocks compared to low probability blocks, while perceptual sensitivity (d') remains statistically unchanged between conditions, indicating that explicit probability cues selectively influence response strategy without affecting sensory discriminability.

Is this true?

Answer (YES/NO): YES